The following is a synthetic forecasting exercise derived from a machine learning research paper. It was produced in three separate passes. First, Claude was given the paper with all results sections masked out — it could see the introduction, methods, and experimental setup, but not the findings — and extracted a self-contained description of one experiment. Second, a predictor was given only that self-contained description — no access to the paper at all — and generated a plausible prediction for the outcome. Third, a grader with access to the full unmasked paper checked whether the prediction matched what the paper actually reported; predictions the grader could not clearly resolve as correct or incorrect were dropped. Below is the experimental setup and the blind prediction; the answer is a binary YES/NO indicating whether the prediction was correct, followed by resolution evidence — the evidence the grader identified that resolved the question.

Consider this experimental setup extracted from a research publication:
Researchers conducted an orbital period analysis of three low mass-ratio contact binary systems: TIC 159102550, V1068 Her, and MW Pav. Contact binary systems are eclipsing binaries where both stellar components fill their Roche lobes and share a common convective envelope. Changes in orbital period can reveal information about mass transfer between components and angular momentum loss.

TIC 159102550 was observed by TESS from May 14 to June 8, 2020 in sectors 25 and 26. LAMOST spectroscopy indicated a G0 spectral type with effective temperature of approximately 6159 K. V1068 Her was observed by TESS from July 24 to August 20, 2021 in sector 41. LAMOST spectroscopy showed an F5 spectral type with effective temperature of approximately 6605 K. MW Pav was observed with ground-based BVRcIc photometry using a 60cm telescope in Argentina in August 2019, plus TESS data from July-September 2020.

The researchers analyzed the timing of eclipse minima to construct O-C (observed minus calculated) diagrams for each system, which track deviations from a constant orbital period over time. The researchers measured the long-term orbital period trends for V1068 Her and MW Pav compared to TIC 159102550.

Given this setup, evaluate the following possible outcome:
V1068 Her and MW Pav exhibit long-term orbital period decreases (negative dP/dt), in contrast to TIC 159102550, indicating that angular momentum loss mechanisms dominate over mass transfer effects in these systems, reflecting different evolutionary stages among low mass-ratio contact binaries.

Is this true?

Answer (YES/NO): NO